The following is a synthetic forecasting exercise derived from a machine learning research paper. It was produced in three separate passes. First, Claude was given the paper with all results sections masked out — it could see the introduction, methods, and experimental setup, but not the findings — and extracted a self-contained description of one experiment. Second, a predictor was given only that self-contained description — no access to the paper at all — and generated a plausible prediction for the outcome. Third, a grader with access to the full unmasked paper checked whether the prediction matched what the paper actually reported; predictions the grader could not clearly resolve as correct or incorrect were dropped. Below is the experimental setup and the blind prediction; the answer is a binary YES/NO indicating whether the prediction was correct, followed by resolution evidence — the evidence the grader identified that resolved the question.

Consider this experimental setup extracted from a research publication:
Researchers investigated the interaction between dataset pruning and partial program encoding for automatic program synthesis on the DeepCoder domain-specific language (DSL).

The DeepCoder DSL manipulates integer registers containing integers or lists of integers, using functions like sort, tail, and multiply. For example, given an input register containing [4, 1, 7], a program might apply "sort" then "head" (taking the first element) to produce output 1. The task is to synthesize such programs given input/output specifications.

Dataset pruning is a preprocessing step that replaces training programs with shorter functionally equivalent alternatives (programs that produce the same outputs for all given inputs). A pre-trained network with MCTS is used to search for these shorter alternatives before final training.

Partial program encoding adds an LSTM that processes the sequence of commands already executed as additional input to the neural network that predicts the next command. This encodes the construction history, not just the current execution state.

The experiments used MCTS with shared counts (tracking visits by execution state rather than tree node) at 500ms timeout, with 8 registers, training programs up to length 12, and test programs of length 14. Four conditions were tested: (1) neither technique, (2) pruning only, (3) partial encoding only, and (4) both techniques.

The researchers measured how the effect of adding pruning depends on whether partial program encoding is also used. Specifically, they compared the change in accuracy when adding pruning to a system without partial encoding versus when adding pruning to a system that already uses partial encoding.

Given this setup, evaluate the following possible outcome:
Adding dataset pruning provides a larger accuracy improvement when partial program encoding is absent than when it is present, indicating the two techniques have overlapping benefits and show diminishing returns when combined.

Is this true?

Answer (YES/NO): NO